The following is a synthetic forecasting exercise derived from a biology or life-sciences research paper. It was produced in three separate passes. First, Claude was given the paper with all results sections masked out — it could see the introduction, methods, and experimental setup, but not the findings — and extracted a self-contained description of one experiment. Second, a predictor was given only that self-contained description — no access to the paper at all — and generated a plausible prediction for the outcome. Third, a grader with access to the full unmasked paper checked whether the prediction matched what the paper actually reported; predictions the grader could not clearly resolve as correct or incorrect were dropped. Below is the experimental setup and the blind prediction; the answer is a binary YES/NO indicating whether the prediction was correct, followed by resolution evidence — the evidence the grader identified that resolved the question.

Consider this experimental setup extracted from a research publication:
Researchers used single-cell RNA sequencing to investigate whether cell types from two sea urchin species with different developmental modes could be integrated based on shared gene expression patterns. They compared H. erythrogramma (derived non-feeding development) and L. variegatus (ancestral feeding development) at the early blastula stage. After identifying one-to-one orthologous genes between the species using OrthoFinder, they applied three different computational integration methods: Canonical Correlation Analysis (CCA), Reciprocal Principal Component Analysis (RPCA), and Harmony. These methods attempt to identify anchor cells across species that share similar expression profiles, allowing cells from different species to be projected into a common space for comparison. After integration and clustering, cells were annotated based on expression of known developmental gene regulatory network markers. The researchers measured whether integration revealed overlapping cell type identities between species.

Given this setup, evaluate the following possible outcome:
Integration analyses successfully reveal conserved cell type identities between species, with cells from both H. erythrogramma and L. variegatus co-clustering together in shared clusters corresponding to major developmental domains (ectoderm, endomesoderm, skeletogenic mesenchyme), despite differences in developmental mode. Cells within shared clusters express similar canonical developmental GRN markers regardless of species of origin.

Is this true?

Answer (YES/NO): NO